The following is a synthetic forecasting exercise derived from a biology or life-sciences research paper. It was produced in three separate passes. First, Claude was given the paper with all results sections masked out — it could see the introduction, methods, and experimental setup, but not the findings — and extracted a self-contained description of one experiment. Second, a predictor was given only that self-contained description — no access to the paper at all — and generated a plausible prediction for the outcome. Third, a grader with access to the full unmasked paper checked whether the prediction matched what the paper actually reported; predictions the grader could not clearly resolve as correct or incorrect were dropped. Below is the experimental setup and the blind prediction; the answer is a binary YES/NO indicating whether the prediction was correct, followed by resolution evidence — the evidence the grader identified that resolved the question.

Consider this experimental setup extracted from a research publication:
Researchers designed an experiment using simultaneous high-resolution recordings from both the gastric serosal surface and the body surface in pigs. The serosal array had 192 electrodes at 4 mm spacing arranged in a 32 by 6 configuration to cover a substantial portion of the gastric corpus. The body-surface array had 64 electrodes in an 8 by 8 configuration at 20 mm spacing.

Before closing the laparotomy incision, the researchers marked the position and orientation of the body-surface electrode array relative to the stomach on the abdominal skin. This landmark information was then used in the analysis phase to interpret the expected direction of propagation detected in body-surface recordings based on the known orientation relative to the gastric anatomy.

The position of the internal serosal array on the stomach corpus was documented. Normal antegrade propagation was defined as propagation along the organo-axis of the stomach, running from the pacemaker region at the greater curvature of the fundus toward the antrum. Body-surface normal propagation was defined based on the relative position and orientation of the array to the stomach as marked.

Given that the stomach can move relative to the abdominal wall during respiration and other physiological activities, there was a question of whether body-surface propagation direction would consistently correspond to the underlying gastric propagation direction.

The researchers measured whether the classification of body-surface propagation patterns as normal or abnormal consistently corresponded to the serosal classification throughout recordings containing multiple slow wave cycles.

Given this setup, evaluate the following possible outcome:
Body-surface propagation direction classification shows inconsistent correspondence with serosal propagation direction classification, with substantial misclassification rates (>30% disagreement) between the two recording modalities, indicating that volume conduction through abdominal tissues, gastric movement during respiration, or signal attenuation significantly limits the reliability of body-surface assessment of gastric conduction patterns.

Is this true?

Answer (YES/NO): NO